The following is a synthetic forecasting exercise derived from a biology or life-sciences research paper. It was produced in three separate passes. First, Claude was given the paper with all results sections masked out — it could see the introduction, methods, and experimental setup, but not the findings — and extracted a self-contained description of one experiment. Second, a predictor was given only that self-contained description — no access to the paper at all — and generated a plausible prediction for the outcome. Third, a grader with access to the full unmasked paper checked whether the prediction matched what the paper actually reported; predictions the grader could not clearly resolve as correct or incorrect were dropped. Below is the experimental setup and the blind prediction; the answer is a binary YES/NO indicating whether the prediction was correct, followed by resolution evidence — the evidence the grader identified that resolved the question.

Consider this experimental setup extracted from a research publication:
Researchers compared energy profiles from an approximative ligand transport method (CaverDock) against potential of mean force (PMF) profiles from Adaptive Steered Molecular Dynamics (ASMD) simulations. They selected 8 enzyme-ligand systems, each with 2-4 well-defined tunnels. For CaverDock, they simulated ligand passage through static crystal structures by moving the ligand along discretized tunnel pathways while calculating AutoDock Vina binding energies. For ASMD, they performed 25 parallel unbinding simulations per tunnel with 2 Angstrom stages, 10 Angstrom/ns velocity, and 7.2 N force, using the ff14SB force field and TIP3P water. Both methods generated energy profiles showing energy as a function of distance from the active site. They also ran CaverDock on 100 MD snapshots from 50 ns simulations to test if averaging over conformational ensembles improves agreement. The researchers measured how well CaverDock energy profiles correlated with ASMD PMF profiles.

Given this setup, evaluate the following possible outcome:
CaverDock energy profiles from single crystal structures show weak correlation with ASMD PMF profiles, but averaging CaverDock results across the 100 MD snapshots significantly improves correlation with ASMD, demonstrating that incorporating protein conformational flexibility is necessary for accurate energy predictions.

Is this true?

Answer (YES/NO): NO